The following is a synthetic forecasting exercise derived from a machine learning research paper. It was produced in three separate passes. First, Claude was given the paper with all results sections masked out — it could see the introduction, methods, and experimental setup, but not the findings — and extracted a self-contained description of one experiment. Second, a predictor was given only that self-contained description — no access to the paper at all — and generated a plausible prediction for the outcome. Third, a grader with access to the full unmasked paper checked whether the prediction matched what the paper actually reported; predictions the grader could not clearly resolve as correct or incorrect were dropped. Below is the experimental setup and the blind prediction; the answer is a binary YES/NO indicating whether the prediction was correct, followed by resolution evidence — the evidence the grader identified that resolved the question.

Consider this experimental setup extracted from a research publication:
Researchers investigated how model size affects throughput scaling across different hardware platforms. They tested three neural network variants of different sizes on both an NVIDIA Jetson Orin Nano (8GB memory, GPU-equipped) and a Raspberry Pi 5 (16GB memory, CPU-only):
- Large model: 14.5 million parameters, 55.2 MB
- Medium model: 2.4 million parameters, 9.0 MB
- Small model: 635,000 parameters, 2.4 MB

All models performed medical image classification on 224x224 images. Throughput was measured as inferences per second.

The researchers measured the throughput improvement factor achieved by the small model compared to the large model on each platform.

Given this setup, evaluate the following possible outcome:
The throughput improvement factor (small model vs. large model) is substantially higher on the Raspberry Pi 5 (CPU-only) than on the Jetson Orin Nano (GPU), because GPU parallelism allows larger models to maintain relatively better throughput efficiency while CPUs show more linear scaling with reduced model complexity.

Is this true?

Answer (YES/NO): YES